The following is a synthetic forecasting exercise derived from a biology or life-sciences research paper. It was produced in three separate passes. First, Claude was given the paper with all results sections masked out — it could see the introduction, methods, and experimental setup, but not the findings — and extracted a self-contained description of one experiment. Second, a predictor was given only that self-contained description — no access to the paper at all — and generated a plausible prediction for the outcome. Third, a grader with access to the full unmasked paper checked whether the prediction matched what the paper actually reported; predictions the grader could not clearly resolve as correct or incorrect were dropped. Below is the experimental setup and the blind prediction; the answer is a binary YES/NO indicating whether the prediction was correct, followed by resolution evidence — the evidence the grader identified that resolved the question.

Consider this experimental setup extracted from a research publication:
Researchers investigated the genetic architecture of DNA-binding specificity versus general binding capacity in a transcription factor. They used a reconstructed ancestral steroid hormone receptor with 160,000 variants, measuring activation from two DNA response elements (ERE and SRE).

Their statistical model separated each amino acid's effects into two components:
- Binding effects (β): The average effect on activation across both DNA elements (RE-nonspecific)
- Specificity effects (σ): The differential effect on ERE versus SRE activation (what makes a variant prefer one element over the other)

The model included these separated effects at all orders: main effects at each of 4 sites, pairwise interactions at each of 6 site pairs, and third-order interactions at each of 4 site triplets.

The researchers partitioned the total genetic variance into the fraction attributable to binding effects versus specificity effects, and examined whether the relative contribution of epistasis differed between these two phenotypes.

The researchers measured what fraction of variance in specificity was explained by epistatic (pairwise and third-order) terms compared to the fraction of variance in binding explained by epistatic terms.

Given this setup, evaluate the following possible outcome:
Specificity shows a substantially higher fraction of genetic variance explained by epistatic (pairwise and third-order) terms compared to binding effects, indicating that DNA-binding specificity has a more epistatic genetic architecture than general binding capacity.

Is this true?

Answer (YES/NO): YES